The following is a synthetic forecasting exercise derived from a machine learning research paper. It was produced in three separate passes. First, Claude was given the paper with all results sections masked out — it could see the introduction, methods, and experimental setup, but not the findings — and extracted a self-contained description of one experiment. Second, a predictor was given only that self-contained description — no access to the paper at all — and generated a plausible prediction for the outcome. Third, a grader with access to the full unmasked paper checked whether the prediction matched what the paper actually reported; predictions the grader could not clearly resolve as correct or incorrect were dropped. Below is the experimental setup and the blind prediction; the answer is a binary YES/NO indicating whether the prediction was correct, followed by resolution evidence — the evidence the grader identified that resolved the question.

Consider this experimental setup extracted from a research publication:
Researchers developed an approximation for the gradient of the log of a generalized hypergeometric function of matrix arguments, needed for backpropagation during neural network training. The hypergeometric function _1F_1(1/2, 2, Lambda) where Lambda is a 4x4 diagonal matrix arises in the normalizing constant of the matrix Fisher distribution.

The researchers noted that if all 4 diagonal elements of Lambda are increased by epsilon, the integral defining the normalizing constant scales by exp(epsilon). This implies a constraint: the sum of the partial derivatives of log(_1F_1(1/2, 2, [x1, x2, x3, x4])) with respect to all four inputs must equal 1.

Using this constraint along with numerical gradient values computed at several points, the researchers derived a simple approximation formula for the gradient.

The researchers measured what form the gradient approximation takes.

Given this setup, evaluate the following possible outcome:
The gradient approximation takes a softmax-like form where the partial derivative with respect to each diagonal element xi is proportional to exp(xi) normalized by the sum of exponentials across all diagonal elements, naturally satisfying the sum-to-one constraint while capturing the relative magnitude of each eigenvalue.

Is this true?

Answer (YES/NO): NO